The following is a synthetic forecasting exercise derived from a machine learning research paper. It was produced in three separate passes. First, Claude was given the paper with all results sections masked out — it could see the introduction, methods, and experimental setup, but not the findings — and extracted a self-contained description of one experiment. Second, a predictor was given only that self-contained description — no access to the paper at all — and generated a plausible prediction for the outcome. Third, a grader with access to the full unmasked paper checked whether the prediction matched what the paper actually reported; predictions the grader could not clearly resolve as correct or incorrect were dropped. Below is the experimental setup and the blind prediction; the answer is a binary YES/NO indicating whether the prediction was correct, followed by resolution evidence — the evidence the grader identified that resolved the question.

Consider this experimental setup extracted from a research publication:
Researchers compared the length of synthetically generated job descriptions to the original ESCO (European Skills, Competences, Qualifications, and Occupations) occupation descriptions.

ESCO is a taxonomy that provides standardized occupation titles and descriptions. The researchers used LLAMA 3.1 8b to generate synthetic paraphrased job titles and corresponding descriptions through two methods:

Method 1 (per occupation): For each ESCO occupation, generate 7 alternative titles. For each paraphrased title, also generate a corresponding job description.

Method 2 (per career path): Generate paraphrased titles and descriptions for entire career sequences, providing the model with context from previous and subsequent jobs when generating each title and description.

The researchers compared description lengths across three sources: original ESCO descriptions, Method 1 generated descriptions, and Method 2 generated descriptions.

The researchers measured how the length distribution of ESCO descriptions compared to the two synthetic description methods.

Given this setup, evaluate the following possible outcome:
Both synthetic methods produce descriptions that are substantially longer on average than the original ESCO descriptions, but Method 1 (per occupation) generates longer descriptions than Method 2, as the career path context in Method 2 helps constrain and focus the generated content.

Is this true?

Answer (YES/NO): NO